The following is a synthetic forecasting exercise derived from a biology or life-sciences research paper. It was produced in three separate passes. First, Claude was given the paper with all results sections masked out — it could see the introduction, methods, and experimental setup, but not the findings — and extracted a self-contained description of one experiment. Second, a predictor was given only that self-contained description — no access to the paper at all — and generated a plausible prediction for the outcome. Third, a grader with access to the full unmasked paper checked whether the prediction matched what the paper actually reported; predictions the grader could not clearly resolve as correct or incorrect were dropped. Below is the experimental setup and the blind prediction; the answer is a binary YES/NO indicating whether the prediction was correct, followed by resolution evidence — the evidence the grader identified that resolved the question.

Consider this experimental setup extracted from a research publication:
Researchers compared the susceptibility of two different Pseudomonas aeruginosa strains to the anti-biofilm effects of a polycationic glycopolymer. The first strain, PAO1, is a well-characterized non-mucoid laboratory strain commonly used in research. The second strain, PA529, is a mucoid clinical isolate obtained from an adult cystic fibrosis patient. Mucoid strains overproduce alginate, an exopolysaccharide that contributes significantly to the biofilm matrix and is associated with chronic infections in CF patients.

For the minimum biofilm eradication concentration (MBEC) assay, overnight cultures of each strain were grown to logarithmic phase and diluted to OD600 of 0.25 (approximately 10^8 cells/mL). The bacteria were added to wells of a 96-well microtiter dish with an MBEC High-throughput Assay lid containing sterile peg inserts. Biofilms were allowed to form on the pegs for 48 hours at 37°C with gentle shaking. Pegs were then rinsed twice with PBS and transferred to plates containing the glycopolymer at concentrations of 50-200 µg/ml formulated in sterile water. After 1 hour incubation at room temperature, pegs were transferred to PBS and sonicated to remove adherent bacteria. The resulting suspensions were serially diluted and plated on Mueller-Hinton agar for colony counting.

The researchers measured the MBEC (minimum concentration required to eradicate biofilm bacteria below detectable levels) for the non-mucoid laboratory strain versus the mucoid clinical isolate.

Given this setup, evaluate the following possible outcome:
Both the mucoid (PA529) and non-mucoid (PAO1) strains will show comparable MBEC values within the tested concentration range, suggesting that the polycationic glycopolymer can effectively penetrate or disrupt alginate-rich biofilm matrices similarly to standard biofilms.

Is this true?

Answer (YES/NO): YES